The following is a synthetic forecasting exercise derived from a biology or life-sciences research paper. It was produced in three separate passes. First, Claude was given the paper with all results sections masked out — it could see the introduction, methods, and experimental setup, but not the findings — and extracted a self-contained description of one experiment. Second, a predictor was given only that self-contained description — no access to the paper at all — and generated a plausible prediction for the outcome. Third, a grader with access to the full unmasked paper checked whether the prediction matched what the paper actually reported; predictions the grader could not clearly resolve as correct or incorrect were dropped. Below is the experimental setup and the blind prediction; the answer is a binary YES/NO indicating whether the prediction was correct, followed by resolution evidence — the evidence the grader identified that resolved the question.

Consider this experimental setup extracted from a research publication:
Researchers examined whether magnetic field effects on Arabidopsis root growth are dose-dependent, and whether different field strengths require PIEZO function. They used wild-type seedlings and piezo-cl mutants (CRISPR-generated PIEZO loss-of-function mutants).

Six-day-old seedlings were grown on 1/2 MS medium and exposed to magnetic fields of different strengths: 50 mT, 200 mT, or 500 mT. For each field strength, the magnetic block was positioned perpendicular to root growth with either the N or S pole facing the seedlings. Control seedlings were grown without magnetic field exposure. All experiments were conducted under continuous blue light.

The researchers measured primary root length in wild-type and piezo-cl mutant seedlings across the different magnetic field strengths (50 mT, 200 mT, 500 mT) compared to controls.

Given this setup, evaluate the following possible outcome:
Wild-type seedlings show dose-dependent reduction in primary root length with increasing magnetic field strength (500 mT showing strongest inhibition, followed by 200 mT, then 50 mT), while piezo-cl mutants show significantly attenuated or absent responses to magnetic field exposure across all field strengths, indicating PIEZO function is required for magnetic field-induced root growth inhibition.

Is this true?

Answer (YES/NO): NO